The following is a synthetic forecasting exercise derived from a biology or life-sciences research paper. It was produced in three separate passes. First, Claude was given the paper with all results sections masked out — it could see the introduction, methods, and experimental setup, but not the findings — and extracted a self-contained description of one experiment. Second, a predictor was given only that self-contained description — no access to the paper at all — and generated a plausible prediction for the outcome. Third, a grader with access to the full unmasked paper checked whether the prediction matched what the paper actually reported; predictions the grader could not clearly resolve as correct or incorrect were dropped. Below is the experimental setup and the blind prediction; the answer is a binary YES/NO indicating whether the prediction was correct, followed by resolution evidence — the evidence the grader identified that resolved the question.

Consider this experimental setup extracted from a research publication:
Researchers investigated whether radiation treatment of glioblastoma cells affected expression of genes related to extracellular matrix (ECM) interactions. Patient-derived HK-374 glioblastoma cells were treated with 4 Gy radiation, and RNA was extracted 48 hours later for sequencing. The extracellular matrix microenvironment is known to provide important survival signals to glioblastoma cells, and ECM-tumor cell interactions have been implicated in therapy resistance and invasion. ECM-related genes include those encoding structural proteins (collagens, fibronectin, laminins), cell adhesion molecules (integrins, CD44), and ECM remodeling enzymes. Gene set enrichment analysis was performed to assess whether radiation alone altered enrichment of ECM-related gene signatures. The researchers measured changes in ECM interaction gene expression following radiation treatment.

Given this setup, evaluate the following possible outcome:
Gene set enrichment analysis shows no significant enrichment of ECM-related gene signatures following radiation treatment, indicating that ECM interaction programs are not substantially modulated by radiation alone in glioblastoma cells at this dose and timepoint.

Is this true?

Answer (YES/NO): NO